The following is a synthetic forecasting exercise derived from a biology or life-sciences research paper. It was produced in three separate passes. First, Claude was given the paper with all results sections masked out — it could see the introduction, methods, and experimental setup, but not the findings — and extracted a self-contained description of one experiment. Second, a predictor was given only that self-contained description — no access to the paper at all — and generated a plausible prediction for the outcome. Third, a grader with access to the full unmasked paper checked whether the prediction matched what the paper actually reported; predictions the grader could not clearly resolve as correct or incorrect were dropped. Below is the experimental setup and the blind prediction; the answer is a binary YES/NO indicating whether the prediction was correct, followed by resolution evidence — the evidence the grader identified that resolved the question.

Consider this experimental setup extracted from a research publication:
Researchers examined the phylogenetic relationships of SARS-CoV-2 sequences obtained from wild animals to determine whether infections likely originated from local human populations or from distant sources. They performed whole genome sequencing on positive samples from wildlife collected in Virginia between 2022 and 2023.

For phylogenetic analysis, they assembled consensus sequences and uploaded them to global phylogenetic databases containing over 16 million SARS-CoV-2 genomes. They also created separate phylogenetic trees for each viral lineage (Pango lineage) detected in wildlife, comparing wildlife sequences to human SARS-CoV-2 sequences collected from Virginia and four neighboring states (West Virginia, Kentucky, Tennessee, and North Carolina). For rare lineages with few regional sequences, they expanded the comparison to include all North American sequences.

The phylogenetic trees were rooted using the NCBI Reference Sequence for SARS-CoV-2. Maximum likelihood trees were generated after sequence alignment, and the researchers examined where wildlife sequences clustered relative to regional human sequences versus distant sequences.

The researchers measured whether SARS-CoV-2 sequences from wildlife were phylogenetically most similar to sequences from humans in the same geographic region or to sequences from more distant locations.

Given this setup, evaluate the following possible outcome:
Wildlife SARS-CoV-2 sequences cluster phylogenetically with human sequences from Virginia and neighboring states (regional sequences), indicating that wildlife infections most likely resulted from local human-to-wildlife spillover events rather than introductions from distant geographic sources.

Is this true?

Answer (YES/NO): YES